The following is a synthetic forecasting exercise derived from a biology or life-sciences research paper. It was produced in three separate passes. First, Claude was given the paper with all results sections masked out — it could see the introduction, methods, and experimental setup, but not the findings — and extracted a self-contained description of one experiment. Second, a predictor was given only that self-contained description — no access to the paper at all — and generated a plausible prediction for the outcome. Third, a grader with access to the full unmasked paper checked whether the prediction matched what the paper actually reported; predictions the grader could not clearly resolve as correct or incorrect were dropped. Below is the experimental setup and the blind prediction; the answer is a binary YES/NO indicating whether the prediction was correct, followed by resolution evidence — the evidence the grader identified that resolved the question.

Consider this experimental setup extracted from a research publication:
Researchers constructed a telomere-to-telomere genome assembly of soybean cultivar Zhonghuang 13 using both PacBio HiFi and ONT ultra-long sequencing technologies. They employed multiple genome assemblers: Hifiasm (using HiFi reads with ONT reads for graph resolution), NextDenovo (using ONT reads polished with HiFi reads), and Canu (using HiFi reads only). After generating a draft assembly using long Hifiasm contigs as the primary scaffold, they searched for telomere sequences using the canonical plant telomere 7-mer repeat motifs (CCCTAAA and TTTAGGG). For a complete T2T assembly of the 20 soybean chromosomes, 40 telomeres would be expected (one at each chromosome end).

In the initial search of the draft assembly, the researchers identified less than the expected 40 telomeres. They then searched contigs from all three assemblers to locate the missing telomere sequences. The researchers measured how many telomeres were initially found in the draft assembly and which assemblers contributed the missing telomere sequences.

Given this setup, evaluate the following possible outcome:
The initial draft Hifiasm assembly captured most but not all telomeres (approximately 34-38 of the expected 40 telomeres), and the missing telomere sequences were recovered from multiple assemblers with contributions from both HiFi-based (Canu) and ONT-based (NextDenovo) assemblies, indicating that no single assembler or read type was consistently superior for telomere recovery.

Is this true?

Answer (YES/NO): NO